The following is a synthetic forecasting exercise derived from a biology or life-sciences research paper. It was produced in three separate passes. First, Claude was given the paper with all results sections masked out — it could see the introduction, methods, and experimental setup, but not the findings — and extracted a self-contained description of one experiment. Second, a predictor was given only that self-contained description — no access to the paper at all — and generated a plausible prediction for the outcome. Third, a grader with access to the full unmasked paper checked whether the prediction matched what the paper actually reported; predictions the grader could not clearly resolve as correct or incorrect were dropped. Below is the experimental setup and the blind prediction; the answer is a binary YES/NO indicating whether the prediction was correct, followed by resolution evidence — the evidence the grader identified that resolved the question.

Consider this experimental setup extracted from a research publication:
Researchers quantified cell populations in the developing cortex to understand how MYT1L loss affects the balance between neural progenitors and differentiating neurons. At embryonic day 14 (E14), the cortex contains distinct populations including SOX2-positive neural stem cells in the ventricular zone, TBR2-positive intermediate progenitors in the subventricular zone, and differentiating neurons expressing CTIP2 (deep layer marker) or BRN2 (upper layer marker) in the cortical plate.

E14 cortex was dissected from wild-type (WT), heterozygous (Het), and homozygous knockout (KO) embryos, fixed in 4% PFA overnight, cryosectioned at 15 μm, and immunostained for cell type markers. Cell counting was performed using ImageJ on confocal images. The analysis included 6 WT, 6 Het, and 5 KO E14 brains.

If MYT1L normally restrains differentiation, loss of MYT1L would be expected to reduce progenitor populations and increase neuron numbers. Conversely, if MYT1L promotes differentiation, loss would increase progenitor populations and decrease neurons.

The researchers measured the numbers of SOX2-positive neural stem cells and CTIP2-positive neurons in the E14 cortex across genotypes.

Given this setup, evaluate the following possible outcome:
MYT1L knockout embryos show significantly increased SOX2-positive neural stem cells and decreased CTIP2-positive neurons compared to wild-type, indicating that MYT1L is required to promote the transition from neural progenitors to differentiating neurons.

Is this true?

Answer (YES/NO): NO